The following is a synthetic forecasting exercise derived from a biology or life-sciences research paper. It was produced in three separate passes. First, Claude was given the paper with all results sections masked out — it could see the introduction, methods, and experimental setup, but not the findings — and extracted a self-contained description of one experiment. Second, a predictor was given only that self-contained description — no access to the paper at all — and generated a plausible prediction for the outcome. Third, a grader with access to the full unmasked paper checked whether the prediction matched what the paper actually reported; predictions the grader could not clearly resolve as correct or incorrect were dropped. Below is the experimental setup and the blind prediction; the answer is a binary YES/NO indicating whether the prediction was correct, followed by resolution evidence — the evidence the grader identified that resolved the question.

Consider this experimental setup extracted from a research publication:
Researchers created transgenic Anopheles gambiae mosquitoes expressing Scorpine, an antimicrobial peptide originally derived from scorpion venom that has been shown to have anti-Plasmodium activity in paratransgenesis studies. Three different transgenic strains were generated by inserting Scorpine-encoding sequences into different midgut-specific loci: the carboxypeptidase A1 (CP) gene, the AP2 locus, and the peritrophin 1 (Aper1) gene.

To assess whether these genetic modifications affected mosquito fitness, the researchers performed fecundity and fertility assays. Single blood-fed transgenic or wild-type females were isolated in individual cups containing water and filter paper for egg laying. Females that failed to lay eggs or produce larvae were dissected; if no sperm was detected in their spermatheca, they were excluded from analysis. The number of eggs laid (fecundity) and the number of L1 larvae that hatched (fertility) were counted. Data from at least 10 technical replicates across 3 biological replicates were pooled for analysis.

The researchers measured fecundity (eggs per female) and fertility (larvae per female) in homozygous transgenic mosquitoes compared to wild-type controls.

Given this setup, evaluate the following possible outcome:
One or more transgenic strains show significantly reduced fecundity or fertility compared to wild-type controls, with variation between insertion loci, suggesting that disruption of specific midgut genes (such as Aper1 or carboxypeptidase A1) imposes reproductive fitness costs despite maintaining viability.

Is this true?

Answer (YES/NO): NO